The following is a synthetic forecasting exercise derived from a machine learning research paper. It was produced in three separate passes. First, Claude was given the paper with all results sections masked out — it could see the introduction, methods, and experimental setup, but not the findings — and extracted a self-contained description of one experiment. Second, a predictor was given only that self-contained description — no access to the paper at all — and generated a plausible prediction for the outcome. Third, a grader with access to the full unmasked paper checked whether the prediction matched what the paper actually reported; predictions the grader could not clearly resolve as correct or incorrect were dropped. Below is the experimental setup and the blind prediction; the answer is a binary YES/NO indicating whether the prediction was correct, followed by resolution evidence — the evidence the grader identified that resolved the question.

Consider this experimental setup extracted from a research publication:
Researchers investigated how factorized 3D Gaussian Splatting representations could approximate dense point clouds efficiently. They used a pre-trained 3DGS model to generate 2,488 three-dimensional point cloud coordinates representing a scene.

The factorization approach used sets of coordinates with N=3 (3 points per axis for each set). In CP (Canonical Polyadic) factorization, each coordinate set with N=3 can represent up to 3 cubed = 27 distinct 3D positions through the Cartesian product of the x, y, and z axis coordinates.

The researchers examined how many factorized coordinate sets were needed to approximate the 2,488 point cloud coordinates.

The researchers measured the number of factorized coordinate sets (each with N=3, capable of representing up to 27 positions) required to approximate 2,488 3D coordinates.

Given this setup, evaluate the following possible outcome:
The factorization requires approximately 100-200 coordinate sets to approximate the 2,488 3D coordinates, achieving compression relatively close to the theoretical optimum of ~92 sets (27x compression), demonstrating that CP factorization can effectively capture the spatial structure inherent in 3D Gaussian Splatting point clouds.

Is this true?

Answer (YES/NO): NO